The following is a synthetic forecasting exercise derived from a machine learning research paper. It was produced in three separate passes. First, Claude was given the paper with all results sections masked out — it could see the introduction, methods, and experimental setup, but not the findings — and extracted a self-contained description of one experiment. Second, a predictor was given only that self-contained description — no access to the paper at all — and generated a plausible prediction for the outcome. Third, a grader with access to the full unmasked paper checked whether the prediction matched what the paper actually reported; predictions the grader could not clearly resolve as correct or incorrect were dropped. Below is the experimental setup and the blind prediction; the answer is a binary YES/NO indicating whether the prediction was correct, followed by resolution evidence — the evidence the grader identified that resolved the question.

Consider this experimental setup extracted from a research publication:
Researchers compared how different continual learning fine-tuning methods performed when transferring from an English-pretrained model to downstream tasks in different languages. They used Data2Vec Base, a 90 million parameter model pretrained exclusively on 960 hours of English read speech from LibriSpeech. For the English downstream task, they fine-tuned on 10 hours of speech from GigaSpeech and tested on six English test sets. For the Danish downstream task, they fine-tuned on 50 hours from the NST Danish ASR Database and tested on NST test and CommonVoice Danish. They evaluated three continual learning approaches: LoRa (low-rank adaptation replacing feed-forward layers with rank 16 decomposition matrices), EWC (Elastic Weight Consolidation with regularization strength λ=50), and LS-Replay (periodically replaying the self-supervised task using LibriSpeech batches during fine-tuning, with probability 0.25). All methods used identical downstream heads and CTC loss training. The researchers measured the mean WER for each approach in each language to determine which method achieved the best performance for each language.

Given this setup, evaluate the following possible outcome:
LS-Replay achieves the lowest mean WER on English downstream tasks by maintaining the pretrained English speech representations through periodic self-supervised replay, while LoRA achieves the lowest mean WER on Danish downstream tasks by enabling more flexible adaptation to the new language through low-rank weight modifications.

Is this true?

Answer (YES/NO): YES